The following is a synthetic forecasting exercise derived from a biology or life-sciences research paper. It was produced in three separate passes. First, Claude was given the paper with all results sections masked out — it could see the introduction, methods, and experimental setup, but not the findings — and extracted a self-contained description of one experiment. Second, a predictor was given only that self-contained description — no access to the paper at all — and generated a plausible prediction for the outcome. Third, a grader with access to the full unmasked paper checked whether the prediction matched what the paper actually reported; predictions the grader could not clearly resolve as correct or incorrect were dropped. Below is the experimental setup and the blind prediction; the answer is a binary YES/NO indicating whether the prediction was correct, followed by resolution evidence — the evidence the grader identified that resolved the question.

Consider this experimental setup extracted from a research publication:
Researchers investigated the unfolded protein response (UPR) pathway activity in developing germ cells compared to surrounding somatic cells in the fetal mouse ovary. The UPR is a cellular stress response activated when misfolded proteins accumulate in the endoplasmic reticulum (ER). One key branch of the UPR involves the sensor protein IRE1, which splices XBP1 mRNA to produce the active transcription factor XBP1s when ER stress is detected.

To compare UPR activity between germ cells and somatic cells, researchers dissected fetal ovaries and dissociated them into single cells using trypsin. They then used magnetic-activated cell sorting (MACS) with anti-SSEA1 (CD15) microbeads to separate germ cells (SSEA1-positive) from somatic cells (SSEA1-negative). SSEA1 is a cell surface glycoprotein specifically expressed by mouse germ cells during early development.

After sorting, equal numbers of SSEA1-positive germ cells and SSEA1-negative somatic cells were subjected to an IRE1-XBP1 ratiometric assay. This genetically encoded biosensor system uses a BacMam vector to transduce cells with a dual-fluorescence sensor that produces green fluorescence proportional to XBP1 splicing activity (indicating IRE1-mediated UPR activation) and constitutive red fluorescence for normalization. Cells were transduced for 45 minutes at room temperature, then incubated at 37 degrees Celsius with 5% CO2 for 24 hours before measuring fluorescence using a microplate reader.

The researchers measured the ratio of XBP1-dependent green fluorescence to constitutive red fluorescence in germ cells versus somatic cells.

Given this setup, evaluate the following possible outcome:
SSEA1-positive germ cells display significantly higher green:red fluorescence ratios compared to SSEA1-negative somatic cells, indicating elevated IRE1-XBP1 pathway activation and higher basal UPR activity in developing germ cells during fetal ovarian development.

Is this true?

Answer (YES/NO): YES